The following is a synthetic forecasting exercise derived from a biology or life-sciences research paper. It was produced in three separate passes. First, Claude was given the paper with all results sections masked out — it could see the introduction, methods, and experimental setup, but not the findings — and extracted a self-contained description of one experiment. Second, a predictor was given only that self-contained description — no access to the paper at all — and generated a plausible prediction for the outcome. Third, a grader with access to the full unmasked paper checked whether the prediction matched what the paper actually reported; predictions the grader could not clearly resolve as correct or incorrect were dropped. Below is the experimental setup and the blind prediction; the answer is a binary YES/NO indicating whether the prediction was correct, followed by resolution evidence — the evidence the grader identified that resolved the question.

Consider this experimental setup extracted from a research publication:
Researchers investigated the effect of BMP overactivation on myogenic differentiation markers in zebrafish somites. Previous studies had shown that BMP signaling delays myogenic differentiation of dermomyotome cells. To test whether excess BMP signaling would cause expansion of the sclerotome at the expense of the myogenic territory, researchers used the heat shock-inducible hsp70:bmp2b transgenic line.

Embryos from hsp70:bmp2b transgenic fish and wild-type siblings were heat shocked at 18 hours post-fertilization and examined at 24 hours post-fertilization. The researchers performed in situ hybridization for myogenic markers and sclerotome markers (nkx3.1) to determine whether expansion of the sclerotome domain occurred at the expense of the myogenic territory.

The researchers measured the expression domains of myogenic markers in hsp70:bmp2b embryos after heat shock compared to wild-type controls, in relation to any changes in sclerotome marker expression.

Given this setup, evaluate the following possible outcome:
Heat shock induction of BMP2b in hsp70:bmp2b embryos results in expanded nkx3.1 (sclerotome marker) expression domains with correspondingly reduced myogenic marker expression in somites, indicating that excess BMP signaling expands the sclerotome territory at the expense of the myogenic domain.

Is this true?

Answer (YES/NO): YES